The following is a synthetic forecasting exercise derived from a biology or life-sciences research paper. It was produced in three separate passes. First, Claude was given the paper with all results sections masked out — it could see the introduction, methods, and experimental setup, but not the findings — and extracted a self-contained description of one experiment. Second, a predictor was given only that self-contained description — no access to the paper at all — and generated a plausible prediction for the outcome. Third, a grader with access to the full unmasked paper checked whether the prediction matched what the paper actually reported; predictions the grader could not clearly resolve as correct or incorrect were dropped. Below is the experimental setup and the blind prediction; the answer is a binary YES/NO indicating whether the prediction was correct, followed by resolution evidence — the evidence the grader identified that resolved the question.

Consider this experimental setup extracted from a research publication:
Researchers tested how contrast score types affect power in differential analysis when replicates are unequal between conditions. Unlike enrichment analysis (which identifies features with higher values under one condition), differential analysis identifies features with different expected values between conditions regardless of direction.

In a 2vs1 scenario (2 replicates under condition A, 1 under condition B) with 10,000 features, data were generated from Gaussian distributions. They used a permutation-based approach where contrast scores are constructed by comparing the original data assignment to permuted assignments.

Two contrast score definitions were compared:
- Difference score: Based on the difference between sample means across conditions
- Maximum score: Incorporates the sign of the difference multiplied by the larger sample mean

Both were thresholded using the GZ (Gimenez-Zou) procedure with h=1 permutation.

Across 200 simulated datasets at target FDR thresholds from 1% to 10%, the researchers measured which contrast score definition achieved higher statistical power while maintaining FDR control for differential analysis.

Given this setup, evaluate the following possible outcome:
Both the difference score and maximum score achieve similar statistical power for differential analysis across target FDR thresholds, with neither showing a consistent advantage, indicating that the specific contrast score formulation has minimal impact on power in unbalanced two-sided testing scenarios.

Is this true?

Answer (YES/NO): NO